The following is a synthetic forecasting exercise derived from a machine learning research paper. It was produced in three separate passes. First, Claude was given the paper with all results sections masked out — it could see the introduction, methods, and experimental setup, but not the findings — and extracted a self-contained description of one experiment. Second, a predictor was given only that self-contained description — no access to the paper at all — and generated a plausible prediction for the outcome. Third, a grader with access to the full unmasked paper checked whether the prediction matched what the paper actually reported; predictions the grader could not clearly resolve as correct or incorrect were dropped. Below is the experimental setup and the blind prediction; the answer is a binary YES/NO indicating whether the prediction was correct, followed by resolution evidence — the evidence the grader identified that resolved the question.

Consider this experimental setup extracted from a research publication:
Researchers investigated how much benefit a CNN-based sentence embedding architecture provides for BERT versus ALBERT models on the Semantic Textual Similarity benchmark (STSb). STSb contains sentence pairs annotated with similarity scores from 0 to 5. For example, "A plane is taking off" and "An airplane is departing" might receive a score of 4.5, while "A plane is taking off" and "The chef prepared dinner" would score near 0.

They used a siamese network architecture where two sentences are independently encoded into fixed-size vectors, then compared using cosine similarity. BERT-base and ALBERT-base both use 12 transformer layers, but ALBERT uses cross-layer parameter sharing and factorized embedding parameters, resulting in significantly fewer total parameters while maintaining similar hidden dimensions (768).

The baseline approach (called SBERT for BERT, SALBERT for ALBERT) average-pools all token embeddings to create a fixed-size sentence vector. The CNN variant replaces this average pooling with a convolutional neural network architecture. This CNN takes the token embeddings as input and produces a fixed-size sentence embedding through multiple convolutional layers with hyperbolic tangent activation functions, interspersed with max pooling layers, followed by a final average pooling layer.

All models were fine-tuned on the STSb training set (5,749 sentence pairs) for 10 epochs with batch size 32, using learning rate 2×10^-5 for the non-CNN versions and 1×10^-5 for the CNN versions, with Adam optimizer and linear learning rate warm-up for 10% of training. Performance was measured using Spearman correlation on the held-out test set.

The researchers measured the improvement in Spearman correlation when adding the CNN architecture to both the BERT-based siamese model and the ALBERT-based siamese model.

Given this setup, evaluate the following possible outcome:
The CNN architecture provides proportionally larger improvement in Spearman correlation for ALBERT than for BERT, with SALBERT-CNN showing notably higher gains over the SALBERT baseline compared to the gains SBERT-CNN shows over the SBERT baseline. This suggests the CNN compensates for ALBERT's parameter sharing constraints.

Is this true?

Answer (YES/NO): YES